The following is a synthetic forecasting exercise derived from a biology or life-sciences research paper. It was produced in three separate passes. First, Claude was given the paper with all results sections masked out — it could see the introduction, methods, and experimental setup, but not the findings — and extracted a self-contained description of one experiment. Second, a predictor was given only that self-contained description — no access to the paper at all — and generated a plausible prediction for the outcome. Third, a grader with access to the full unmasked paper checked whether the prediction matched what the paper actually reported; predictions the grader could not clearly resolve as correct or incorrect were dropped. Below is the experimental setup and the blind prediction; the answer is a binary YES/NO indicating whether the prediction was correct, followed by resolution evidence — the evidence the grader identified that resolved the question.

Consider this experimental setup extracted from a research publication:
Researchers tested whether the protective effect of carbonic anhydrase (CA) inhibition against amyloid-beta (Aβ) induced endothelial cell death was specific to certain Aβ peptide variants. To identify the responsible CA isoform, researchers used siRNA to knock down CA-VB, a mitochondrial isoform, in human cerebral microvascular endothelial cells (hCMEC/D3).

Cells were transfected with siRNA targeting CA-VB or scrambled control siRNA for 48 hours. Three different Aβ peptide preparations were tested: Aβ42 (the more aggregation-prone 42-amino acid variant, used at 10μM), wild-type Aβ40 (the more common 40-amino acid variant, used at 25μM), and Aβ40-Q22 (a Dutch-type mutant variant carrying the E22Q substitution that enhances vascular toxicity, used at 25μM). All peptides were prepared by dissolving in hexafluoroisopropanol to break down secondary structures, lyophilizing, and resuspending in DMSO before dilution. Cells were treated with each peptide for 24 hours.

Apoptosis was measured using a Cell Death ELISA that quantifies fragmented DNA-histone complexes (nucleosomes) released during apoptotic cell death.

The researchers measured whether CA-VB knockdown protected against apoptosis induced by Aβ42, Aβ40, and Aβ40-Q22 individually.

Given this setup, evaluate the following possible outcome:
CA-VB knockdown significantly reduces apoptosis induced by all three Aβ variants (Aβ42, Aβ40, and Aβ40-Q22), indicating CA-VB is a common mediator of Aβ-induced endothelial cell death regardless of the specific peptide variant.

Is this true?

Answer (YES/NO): NO